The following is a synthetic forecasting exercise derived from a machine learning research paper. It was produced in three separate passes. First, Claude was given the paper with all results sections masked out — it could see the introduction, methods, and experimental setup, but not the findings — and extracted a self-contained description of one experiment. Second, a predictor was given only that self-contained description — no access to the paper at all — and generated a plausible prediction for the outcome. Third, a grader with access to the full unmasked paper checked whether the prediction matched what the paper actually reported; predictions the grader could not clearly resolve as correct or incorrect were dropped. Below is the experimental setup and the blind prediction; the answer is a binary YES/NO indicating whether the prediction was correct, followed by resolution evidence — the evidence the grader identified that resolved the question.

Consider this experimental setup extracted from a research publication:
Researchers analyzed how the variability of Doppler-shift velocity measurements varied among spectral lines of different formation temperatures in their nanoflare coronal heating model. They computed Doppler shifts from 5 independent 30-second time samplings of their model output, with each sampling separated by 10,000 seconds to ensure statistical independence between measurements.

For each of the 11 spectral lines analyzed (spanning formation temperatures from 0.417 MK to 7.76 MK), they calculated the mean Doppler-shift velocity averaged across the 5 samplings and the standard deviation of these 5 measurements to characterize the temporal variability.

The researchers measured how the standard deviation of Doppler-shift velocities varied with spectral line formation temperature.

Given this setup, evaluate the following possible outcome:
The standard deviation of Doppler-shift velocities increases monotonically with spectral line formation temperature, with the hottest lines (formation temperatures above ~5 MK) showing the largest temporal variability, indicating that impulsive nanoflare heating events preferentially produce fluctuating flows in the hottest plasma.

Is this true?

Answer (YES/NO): NO